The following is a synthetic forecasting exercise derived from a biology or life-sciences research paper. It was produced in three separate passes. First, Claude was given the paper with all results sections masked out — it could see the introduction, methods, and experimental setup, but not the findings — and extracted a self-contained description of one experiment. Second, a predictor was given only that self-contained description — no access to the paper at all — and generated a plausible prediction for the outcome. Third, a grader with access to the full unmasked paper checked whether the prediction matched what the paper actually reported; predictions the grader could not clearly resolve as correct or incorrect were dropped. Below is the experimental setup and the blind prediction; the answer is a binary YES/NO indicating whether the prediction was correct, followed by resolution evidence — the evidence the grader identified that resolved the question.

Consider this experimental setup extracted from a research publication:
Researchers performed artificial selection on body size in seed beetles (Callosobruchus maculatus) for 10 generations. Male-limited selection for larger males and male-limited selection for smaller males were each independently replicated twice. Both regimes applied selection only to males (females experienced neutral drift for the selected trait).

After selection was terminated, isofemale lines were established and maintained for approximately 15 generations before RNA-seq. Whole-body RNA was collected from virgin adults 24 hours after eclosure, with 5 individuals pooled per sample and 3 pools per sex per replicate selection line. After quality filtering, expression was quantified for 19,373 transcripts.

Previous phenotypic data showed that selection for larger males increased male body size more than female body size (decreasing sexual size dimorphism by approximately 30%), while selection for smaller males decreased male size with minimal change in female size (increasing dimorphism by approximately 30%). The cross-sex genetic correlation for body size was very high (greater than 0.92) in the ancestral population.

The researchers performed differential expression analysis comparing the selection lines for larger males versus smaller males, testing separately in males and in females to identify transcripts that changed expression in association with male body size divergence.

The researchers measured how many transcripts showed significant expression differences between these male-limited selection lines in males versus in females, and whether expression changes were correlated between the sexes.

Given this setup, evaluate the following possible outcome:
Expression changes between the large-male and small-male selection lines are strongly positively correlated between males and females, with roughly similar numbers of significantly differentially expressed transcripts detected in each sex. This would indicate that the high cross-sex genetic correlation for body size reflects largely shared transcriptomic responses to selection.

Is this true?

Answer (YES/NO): NO